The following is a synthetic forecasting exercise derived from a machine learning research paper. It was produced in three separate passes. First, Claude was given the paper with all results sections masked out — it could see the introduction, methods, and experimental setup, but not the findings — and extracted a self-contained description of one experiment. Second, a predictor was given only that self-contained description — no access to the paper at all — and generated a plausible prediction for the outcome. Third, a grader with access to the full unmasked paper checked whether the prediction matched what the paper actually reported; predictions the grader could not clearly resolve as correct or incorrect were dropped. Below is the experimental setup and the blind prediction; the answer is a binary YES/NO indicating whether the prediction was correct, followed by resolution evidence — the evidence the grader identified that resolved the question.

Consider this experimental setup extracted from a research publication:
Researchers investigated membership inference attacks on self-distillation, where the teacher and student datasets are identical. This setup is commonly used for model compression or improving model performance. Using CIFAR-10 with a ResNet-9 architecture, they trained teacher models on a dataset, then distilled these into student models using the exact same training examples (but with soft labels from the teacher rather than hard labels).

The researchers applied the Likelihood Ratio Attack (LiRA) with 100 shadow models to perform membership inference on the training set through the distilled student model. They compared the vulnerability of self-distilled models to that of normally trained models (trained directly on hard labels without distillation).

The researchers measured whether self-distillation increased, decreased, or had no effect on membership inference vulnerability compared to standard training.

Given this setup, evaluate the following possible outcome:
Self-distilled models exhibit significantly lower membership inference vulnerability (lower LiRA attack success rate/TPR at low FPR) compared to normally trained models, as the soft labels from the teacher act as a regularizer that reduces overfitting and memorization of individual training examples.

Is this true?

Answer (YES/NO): NO